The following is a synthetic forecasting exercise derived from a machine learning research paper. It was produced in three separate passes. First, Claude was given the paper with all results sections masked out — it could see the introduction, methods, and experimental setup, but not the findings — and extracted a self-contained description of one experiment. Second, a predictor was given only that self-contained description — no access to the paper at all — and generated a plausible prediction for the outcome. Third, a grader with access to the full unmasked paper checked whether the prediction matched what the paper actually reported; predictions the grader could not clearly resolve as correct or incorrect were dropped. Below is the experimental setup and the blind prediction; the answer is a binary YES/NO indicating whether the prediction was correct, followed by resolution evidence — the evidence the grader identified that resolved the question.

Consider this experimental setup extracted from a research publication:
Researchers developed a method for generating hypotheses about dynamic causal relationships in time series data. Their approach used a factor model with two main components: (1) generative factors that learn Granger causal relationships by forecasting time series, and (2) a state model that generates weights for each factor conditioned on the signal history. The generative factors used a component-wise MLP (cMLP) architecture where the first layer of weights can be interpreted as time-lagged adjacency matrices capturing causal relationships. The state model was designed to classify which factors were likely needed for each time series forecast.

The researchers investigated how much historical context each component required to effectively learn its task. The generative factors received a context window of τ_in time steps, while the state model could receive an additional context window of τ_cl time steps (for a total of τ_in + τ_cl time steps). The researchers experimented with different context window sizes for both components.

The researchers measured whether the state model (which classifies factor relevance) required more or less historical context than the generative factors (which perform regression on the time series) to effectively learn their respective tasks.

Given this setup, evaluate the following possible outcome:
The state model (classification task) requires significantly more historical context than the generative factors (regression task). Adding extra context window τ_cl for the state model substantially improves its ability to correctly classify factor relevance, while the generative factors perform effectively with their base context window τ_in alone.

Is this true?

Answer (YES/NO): YES